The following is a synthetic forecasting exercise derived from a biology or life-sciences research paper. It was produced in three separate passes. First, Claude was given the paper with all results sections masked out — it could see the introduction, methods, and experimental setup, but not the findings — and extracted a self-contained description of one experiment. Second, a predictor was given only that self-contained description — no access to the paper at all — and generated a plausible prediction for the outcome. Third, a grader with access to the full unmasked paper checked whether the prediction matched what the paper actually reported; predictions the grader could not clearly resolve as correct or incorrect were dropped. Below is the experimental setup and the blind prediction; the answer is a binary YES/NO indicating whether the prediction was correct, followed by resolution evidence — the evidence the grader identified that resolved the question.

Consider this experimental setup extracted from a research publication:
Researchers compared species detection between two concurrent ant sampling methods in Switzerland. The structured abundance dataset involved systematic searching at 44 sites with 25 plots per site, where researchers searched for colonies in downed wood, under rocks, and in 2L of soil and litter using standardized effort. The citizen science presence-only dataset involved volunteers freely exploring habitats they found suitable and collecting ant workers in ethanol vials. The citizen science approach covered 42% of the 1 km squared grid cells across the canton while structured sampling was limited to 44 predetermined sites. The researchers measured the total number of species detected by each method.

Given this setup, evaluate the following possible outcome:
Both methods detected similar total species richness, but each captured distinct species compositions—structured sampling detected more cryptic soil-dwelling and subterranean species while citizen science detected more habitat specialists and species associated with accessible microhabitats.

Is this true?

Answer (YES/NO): NO